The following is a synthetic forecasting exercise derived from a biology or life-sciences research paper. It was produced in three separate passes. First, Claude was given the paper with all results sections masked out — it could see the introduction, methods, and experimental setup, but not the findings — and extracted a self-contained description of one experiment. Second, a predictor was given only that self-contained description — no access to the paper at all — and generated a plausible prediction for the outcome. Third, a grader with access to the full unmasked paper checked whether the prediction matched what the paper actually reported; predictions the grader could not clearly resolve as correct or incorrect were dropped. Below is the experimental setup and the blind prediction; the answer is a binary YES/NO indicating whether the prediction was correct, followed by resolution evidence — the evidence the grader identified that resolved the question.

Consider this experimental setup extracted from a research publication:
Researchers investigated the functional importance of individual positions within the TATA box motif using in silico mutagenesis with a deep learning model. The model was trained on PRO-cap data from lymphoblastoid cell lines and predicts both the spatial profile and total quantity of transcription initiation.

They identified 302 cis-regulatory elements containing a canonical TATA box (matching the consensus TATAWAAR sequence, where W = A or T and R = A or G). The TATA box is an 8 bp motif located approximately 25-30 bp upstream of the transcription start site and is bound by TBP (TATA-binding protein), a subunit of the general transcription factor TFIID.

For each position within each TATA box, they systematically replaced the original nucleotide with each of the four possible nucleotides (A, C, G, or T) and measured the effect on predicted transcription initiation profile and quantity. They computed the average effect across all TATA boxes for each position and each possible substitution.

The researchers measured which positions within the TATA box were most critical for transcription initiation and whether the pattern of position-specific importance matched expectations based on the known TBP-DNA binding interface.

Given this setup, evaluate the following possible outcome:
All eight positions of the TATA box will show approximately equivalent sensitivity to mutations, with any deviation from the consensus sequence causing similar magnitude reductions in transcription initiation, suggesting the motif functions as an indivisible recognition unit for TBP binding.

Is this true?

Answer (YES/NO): NO